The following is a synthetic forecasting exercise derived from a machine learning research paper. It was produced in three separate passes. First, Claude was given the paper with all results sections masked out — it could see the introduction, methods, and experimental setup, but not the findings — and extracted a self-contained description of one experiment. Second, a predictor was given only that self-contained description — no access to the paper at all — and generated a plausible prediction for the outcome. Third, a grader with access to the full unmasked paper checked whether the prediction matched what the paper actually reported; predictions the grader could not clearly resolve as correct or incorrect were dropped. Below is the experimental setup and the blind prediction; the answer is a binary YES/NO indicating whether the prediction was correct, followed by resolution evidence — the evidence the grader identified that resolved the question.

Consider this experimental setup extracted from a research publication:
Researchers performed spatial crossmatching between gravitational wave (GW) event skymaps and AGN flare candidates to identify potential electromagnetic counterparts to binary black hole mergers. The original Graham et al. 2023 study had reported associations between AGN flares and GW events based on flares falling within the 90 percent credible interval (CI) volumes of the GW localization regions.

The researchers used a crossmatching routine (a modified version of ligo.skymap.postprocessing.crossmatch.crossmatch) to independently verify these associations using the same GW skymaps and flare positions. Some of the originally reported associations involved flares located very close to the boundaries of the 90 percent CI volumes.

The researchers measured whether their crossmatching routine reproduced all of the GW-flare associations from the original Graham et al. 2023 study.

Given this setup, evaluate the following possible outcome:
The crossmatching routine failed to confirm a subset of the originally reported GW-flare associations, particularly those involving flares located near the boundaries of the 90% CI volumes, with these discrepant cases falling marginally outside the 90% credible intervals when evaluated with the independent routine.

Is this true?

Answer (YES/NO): YES